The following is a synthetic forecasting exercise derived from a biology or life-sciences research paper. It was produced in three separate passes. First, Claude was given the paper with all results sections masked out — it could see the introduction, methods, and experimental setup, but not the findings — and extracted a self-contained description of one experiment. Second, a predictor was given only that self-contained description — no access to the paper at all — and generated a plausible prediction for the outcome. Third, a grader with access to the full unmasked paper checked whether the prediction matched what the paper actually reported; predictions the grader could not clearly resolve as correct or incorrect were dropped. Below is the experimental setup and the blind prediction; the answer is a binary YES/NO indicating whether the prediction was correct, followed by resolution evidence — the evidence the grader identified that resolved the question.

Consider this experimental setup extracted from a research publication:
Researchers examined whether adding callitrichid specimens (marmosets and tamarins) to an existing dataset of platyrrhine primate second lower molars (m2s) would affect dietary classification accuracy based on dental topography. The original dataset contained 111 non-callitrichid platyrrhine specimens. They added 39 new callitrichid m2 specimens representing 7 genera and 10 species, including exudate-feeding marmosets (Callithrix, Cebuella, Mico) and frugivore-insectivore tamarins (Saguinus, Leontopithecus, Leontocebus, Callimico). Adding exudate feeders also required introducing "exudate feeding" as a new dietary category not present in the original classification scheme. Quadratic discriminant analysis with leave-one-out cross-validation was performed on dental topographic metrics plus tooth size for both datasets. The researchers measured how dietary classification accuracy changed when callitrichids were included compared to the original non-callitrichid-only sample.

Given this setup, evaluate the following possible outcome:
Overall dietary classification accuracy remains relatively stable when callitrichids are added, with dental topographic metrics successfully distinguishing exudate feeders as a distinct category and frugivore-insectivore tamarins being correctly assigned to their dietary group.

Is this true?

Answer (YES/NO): NO